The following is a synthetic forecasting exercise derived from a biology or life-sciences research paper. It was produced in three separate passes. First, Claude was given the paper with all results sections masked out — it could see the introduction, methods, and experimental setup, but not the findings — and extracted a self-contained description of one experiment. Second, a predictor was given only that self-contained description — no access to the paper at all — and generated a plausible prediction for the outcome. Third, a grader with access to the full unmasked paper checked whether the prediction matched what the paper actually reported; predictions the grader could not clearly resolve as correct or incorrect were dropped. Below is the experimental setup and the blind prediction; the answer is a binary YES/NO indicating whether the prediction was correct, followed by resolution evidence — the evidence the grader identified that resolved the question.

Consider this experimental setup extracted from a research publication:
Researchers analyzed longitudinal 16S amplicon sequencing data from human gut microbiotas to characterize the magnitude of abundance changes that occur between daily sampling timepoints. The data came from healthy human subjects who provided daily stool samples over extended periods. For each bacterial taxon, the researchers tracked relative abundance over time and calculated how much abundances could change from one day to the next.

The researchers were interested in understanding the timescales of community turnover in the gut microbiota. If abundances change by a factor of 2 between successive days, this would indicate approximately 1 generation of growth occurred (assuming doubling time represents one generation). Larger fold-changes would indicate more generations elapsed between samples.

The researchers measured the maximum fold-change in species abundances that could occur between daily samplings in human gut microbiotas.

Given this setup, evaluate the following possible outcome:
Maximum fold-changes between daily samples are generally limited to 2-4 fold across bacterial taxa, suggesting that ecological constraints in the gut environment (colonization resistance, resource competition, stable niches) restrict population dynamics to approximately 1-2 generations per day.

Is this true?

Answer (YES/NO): NO